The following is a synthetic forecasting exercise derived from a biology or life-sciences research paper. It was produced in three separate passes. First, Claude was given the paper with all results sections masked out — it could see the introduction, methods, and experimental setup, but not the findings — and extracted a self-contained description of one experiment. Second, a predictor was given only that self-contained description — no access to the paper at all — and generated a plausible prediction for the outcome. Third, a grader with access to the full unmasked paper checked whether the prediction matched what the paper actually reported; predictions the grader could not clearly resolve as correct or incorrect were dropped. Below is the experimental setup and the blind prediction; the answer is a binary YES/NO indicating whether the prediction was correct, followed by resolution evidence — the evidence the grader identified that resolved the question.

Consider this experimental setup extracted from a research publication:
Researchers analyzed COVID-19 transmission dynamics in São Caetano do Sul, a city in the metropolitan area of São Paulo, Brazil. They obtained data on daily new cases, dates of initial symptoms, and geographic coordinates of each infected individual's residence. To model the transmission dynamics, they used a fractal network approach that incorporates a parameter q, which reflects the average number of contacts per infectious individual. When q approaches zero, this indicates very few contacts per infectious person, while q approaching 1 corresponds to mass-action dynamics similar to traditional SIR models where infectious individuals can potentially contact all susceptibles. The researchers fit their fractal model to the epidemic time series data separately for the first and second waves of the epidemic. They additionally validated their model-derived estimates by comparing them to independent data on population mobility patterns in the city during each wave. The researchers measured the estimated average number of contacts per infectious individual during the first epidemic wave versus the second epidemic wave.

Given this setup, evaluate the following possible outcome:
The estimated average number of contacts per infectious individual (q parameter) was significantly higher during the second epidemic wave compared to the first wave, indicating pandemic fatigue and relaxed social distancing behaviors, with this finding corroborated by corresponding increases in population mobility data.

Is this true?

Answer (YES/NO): YES